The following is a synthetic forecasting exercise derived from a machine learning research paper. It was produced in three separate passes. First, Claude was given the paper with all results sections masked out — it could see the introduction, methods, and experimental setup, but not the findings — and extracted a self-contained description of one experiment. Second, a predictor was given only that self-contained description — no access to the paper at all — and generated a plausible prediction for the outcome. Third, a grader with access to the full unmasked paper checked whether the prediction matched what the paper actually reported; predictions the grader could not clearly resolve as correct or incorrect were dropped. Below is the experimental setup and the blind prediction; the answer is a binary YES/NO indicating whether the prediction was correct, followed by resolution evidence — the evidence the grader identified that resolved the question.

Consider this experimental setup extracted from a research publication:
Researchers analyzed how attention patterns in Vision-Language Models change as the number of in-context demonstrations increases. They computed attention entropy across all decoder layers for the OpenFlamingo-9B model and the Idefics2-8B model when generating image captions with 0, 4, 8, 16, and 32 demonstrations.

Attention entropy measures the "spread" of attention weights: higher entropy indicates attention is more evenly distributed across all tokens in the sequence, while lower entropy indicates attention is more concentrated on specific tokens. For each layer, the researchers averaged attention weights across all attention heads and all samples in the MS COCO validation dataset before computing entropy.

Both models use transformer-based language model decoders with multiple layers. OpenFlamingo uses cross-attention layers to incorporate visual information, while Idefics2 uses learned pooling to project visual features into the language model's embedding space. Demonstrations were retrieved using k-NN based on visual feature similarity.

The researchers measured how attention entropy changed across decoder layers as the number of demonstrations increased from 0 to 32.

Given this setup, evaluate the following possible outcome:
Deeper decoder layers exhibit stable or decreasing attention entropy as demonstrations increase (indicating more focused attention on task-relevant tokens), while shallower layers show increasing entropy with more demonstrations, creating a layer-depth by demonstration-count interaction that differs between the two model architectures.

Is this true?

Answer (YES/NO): NO